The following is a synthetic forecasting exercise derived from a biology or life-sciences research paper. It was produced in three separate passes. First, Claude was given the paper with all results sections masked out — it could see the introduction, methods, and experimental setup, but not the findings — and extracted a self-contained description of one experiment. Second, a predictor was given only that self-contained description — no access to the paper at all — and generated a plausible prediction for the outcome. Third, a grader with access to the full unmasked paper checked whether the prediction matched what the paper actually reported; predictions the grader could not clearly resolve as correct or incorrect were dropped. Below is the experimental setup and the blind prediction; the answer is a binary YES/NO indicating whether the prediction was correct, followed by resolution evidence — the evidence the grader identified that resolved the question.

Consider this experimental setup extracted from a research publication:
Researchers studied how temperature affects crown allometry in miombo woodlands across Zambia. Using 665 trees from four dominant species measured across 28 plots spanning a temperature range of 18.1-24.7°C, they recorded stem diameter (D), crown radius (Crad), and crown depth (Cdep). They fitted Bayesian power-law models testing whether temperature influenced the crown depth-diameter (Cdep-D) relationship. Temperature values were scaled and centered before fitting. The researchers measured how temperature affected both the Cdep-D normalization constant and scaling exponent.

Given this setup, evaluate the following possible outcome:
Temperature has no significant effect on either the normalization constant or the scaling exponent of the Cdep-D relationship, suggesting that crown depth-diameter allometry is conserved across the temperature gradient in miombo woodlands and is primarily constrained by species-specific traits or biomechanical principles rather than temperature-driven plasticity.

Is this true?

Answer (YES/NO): NO